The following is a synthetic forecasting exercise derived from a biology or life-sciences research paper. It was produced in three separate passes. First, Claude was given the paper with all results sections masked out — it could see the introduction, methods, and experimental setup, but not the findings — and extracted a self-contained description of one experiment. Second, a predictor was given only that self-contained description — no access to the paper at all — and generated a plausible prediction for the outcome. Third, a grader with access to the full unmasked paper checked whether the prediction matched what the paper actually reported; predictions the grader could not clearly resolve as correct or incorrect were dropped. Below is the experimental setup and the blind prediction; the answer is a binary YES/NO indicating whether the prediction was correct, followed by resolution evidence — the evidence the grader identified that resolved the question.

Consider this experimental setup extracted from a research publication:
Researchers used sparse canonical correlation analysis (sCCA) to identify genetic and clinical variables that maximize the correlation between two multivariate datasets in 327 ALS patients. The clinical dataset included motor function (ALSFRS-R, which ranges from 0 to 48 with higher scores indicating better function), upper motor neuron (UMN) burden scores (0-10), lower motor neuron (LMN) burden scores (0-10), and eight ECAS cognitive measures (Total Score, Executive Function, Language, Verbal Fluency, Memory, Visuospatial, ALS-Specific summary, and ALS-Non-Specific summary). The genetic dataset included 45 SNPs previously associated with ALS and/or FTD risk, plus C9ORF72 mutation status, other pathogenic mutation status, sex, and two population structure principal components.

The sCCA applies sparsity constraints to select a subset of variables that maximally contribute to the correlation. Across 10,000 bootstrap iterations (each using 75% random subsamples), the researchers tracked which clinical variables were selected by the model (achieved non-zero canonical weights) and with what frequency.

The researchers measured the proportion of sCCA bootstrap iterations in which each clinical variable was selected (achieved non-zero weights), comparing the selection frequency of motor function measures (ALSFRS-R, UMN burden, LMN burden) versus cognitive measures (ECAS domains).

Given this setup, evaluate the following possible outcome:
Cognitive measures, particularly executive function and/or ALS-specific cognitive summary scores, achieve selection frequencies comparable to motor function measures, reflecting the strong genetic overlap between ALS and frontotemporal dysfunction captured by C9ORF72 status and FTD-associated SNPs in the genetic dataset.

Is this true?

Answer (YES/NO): NO